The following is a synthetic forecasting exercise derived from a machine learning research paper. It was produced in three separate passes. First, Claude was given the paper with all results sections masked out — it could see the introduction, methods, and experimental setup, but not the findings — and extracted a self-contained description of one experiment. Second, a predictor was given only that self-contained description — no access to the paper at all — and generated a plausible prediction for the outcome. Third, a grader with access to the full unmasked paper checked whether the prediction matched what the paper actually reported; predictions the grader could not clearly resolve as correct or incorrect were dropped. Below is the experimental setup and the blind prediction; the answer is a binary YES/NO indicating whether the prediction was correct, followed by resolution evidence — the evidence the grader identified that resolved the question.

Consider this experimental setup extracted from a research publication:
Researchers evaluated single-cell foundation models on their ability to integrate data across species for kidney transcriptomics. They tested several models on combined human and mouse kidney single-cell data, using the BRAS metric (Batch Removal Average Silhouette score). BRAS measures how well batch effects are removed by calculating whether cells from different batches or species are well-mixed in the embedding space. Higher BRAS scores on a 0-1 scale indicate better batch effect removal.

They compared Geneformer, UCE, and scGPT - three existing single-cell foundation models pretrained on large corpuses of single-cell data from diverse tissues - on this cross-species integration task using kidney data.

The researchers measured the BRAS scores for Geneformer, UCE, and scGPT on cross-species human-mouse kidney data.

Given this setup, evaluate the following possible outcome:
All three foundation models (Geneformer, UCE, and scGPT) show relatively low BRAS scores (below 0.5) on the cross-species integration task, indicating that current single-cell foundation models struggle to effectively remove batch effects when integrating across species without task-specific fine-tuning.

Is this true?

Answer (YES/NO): NO